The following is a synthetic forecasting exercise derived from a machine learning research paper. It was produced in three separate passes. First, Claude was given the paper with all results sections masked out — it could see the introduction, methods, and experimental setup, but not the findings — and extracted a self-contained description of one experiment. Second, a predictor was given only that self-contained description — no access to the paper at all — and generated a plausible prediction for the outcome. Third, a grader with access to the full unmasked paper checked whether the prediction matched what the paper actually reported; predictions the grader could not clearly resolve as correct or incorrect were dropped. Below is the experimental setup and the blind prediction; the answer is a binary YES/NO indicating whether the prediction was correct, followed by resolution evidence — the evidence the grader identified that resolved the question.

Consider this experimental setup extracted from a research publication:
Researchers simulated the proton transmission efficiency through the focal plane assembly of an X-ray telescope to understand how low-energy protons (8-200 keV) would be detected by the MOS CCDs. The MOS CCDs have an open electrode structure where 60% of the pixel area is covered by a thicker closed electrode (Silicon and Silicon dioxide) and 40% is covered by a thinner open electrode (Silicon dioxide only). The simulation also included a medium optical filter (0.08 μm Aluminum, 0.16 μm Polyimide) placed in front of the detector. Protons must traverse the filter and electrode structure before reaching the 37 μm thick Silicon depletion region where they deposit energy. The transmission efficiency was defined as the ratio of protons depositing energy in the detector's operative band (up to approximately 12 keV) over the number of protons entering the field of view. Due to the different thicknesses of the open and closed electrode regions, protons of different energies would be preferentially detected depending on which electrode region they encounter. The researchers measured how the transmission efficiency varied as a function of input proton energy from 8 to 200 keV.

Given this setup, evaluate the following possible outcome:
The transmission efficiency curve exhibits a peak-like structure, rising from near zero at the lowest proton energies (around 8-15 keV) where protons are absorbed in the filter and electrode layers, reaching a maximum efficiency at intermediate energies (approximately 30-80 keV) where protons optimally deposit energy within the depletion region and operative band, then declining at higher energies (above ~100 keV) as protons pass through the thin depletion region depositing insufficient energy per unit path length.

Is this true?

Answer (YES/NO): NO